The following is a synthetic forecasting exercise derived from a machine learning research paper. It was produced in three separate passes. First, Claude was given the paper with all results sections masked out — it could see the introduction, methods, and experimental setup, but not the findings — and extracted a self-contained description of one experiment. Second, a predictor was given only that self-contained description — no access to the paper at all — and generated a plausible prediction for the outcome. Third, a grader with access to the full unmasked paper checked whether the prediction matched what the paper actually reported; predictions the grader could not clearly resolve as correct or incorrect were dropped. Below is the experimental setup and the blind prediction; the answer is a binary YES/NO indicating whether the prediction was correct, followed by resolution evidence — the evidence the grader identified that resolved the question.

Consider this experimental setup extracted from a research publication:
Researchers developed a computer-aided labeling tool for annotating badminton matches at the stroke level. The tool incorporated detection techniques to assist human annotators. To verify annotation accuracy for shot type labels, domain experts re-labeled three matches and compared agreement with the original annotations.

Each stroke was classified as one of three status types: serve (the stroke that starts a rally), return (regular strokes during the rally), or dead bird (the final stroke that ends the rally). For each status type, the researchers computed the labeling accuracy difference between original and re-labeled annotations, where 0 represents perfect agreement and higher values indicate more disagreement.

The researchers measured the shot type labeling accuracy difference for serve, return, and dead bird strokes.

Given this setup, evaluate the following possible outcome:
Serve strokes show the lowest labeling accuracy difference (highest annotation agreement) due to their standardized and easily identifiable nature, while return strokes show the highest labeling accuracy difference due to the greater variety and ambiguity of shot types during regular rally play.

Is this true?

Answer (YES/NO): NO